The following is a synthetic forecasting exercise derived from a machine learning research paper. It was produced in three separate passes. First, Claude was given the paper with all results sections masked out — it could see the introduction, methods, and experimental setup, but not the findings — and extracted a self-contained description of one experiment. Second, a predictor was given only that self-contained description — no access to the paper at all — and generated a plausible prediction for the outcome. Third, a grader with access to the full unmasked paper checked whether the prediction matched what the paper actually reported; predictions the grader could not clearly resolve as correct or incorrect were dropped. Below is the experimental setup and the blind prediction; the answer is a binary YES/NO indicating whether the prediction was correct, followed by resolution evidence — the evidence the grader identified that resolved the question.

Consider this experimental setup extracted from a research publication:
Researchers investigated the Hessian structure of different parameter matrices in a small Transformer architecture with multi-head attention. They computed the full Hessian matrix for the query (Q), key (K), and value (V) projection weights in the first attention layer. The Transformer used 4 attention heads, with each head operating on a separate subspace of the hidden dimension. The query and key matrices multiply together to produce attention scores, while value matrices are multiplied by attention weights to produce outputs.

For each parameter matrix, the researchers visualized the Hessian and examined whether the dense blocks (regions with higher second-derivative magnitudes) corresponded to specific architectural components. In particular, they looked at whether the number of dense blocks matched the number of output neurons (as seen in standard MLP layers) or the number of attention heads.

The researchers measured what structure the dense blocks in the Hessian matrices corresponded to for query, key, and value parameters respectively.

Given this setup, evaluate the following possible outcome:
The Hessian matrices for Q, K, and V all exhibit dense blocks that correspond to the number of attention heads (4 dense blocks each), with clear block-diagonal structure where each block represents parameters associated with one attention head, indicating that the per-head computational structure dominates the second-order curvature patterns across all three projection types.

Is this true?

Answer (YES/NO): NO